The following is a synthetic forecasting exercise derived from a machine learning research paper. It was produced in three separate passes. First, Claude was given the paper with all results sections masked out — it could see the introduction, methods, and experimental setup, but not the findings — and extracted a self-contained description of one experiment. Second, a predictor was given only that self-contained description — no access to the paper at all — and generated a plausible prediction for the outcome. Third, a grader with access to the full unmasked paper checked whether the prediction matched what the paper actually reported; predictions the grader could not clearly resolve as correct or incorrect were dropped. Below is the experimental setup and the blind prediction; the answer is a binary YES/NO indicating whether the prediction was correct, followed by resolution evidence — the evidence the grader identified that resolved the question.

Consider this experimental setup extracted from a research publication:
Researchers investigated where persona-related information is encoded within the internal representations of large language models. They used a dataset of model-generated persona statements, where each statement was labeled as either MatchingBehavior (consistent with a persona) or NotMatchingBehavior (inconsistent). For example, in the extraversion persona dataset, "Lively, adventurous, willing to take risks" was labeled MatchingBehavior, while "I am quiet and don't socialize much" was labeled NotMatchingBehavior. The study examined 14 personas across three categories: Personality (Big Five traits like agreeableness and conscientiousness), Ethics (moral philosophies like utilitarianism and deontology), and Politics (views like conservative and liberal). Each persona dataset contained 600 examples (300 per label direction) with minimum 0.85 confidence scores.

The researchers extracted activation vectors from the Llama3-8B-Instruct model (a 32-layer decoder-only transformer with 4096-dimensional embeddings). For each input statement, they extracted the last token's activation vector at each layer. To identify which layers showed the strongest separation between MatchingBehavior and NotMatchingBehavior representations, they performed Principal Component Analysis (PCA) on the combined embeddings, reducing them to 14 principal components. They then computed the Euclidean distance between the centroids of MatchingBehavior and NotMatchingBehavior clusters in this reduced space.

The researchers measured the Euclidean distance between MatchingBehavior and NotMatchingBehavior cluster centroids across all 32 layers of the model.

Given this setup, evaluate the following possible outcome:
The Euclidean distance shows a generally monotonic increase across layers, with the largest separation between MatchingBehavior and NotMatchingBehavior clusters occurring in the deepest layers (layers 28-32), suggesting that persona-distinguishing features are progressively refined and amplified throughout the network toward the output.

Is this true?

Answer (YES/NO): NO